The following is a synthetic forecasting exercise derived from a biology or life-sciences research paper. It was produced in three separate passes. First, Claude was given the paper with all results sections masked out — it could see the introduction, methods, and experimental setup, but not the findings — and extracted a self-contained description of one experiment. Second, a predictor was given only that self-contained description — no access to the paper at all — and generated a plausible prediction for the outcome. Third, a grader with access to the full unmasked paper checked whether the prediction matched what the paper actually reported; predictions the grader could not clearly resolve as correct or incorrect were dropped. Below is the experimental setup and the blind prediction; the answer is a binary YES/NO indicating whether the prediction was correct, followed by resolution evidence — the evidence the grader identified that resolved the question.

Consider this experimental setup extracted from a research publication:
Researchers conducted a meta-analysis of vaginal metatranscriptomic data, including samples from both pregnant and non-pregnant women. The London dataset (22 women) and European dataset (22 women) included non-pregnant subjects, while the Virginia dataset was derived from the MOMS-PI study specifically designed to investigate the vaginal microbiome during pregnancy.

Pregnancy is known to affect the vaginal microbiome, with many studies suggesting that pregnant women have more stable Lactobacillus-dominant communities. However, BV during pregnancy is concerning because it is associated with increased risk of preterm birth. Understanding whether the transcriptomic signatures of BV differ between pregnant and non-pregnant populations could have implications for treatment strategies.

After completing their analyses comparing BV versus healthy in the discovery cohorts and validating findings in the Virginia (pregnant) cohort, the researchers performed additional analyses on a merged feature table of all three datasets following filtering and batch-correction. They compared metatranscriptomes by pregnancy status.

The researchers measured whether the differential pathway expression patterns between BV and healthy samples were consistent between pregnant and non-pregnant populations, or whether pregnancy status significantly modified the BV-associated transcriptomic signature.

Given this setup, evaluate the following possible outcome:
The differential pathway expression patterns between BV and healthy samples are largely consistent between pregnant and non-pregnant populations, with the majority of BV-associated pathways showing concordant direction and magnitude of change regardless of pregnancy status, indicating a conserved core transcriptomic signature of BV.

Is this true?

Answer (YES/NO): YES